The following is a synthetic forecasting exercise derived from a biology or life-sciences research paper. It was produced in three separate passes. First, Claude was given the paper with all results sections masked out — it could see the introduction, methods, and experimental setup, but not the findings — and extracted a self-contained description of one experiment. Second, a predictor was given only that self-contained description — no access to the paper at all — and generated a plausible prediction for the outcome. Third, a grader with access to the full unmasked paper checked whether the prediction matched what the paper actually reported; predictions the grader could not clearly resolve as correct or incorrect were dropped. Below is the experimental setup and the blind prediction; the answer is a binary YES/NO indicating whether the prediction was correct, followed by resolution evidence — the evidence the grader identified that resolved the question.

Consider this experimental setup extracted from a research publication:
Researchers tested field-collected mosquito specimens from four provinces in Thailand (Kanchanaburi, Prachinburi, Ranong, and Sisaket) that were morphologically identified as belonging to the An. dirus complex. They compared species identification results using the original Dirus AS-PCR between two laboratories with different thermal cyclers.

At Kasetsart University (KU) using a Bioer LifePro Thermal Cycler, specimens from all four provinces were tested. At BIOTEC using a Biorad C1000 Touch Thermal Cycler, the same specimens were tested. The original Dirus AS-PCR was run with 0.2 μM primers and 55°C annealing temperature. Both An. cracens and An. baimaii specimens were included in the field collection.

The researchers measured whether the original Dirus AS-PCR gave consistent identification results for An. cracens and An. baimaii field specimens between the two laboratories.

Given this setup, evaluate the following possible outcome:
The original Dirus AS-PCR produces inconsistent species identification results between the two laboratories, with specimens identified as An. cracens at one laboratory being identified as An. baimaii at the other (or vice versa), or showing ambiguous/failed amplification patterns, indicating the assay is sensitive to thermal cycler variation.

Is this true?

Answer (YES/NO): NO